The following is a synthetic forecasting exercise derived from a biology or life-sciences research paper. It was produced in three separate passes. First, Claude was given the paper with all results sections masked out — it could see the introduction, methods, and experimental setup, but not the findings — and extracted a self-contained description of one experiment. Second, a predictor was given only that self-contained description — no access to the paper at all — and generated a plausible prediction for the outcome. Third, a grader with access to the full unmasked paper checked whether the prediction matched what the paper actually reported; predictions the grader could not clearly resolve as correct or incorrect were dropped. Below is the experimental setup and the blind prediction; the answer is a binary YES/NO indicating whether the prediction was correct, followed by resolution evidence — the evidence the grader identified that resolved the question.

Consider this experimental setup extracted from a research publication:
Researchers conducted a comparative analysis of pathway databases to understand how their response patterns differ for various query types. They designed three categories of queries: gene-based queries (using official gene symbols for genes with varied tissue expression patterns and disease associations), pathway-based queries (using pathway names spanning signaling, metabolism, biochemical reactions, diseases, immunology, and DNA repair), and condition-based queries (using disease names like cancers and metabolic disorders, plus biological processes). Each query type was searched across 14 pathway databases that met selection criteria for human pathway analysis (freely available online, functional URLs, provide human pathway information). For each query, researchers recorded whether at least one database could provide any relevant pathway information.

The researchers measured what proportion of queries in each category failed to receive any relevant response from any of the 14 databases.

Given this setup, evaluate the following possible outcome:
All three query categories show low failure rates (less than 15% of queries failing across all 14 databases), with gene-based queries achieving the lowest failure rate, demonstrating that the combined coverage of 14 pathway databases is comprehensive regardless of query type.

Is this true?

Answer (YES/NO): NO